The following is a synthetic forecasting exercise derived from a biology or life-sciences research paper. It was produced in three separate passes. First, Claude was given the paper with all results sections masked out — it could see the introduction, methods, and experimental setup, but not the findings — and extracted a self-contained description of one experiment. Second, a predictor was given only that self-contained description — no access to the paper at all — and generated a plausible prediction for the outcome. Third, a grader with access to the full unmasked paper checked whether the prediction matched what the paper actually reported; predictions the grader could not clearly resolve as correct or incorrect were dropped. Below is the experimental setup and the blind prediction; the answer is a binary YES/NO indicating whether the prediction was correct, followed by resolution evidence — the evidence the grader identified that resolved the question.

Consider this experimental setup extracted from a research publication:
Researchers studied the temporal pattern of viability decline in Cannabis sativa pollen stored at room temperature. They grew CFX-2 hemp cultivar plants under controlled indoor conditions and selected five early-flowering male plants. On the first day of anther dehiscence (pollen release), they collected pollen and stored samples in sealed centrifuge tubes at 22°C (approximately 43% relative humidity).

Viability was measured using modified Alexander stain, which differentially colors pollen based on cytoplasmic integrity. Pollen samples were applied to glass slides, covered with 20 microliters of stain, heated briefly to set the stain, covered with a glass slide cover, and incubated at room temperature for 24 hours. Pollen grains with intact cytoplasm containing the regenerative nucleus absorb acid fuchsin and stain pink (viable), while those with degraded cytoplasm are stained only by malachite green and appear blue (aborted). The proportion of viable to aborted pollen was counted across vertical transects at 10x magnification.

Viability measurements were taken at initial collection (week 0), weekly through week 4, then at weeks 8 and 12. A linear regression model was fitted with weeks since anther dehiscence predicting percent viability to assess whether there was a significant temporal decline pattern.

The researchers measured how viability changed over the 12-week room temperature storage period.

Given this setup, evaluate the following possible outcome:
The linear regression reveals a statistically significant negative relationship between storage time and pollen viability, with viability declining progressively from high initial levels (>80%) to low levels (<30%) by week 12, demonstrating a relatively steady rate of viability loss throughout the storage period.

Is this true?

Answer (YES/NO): NO